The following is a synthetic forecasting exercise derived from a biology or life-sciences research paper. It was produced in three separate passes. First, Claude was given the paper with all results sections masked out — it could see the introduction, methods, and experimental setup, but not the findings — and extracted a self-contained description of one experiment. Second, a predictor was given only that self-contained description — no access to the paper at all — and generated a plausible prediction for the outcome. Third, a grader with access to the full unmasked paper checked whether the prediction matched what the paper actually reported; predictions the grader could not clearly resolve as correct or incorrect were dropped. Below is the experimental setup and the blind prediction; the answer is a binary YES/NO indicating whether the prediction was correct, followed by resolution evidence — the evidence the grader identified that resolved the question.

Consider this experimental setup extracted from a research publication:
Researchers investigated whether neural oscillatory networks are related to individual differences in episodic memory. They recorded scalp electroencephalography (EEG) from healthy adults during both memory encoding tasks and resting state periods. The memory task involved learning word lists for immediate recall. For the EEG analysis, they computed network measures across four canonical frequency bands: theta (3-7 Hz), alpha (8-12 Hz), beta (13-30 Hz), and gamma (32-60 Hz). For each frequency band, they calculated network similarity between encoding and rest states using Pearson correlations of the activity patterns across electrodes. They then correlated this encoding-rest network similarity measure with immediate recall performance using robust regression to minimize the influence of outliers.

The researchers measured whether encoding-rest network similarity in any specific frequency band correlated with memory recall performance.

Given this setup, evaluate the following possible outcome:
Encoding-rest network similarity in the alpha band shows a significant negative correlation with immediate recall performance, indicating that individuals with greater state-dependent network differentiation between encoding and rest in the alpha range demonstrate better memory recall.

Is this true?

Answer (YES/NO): YES